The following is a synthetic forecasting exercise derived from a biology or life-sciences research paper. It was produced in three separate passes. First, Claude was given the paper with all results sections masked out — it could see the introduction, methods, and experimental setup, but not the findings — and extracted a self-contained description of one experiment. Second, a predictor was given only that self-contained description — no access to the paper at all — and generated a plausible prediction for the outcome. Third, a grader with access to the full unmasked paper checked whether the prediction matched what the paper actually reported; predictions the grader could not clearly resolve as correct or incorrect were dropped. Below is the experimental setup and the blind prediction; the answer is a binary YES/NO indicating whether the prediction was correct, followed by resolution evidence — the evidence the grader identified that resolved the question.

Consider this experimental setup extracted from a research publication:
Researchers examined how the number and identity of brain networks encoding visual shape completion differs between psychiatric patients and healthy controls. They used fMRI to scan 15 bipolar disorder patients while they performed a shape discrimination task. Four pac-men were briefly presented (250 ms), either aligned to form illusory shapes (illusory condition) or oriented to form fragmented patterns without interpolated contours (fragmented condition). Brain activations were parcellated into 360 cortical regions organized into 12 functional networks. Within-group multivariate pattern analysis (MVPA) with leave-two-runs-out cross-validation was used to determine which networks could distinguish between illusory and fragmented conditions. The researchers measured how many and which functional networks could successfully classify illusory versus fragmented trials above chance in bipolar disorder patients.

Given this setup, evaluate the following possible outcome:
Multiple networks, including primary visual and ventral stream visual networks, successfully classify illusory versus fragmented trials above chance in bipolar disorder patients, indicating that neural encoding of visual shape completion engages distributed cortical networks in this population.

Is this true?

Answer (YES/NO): NO